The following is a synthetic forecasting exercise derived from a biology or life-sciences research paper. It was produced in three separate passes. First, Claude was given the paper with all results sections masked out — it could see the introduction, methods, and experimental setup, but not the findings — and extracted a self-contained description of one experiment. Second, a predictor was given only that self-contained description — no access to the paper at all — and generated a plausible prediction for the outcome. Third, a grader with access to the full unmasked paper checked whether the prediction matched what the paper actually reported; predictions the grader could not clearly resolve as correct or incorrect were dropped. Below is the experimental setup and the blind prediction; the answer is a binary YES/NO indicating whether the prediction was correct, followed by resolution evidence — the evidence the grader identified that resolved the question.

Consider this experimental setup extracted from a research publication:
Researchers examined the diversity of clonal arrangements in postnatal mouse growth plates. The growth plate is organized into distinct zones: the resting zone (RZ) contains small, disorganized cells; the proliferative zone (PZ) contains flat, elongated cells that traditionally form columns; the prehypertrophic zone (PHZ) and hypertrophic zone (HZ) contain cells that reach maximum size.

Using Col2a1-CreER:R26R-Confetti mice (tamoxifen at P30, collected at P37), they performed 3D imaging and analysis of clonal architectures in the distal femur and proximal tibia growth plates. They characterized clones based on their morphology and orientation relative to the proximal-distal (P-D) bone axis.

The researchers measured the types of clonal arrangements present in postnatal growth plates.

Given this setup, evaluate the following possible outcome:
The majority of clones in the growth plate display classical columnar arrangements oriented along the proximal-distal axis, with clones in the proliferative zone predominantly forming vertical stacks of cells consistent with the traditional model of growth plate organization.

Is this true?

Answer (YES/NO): NO